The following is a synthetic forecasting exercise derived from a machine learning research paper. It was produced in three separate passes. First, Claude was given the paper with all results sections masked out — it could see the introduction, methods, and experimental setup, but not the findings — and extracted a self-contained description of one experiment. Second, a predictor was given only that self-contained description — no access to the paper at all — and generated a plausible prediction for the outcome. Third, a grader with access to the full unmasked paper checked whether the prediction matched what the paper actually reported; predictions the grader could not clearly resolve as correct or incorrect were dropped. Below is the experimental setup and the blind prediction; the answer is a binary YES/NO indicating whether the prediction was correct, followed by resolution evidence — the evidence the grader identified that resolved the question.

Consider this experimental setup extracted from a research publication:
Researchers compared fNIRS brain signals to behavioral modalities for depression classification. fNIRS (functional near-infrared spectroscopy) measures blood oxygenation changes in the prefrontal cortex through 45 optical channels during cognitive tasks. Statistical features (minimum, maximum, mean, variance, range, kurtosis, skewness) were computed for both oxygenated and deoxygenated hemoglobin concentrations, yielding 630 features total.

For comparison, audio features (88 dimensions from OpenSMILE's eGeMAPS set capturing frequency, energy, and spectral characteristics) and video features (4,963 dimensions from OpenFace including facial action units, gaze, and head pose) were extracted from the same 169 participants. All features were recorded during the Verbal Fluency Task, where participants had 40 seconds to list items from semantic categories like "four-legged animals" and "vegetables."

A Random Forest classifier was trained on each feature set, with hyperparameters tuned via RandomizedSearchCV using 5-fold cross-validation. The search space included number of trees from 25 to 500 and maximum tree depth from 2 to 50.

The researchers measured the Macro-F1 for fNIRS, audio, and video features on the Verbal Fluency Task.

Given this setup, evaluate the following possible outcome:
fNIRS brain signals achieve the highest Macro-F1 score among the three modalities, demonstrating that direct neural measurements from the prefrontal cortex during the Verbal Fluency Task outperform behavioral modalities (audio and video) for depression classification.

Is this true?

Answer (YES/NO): NO